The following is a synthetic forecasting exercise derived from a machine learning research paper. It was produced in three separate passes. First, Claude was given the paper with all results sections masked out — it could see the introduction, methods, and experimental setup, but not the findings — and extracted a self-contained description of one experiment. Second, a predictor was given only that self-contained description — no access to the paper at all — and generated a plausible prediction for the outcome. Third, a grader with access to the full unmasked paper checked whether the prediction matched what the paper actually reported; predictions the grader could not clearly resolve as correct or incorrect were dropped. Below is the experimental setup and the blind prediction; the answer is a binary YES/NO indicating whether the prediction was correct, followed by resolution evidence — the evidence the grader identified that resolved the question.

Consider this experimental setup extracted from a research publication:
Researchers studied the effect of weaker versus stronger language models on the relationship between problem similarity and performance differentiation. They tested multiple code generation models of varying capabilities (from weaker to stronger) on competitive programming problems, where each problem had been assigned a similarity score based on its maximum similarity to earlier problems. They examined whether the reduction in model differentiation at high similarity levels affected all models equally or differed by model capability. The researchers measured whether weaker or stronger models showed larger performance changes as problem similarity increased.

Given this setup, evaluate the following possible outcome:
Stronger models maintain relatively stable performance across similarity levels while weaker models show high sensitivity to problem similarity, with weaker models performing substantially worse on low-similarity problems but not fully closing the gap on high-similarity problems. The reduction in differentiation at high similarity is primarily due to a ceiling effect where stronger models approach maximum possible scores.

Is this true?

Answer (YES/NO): NO